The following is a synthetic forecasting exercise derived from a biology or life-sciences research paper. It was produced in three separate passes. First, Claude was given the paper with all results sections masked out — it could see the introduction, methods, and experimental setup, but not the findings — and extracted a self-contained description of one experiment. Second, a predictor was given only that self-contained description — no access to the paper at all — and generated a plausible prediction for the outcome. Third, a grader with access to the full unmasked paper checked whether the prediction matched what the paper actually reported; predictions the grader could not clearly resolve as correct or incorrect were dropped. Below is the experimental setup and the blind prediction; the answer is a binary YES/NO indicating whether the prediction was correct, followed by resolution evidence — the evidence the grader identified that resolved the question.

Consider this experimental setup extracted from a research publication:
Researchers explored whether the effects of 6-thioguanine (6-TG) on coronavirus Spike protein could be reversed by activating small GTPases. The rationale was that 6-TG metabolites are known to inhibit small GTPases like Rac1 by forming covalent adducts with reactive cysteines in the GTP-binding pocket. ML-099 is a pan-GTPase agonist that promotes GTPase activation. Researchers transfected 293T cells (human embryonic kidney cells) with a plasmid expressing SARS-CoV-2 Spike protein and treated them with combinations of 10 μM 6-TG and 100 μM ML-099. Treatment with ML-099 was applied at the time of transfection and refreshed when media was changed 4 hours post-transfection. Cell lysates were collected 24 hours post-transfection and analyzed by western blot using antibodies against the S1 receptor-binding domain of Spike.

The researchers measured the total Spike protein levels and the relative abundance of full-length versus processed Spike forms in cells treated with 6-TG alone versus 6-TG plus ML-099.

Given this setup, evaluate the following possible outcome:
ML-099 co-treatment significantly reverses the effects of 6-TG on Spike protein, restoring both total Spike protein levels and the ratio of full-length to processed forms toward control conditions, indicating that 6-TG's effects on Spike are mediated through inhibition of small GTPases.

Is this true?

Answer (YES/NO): YES